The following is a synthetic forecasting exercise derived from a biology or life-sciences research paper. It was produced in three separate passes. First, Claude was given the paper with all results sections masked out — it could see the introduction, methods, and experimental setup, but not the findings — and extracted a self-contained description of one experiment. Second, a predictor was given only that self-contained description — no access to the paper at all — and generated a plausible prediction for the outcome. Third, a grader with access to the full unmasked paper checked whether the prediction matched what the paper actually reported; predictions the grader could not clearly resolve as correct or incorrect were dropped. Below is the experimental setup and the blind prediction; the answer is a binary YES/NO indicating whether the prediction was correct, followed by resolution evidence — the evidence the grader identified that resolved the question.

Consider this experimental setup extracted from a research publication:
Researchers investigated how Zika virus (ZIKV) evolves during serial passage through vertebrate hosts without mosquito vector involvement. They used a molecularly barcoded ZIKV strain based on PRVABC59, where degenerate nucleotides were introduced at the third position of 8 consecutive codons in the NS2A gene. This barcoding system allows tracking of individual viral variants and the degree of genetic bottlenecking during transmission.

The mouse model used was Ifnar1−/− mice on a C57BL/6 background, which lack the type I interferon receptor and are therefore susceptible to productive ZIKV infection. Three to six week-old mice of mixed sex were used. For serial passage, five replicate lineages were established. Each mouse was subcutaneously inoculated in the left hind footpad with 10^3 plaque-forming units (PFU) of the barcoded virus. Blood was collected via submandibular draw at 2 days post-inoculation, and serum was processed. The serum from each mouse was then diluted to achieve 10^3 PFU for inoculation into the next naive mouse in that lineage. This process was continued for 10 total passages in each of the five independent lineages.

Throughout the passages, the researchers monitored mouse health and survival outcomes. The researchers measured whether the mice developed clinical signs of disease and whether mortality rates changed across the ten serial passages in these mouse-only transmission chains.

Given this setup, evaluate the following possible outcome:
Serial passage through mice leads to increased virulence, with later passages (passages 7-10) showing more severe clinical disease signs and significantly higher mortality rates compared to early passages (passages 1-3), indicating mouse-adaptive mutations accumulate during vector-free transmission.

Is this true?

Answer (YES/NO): NO